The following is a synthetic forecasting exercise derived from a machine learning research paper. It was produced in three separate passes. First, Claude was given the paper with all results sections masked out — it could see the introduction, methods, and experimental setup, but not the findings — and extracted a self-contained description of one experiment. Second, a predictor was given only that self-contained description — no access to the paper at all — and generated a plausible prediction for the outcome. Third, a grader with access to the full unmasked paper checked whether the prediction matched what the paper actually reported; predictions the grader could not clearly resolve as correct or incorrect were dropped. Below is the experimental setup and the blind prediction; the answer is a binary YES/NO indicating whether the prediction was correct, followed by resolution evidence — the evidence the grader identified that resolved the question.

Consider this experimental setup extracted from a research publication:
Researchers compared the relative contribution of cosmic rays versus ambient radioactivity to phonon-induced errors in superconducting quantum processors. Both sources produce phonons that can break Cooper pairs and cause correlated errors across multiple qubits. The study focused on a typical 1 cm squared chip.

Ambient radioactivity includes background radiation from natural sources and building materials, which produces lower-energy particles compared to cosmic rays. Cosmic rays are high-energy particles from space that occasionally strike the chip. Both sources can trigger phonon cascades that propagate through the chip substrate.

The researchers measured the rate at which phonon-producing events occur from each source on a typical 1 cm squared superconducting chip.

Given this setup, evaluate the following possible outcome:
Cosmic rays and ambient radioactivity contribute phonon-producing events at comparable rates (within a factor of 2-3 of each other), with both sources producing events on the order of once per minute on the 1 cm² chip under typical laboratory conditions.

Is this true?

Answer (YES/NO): YES